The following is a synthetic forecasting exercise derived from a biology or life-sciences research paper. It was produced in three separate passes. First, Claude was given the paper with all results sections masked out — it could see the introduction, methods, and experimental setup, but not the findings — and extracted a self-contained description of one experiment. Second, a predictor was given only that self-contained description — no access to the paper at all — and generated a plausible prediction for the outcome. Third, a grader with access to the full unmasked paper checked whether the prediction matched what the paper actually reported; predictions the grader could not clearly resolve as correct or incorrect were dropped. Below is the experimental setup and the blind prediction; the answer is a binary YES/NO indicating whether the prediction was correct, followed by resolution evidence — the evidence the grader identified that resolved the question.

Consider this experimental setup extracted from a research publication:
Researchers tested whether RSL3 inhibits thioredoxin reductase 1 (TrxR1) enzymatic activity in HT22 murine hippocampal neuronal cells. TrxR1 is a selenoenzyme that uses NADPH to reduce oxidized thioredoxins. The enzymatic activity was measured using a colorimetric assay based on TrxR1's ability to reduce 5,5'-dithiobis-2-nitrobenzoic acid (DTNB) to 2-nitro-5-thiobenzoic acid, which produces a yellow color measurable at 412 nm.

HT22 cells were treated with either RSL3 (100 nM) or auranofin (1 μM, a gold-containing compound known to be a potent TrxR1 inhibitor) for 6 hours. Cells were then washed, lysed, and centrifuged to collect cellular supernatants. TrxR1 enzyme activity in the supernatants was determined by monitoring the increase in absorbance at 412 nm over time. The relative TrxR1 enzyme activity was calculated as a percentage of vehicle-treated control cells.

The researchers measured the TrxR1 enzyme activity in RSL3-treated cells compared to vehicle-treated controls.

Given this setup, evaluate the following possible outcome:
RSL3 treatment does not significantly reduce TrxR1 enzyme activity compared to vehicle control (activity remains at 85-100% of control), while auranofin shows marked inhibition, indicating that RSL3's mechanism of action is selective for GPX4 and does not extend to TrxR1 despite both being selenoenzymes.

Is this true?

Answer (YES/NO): NO